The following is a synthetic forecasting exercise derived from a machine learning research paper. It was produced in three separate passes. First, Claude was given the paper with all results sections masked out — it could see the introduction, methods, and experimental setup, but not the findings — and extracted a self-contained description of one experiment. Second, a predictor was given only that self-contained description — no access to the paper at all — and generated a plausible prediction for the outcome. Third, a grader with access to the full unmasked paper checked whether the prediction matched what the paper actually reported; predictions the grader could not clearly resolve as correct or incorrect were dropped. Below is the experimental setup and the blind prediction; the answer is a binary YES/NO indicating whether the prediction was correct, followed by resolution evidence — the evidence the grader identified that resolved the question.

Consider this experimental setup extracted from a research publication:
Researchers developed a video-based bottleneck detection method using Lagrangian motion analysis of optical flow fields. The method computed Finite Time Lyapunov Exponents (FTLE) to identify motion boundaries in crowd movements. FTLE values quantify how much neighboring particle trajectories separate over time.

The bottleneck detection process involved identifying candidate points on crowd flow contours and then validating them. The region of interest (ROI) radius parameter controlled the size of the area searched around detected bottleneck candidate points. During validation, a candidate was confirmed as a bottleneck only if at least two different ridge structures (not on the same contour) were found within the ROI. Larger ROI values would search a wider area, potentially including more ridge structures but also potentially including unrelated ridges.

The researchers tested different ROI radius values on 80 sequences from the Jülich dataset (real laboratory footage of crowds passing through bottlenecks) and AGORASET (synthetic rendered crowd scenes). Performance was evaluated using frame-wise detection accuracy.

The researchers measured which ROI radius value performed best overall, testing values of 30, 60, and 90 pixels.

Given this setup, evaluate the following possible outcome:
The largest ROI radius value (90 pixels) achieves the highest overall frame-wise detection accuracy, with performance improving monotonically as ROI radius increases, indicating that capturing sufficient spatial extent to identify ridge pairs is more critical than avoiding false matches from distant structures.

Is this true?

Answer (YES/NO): NO